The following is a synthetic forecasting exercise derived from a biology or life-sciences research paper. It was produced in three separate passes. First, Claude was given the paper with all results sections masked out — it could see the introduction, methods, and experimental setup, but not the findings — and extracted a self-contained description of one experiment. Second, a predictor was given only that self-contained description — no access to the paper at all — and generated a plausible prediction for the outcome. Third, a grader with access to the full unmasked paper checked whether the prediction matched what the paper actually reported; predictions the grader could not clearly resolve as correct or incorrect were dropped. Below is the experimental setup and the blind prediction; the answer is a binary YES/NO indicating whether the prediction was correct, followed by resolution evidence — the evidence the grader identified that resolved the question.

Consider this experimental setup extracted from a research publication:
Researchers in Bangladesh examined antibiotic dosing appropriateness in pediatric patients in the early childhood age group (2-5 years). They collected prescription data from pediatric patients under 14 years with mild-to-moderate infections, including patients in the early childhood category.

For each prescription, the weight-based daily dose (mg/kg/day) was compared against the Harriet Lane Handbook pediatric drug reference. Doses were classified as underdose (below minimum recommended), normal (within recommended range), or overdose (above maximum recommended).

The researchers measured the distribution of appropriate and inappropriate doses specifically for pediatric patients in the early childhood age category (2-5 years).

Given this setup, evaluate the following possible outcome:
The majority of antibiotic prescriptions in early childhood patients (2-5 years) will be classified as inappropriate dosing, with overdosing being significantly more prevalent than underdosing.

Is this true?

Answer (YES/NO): YES